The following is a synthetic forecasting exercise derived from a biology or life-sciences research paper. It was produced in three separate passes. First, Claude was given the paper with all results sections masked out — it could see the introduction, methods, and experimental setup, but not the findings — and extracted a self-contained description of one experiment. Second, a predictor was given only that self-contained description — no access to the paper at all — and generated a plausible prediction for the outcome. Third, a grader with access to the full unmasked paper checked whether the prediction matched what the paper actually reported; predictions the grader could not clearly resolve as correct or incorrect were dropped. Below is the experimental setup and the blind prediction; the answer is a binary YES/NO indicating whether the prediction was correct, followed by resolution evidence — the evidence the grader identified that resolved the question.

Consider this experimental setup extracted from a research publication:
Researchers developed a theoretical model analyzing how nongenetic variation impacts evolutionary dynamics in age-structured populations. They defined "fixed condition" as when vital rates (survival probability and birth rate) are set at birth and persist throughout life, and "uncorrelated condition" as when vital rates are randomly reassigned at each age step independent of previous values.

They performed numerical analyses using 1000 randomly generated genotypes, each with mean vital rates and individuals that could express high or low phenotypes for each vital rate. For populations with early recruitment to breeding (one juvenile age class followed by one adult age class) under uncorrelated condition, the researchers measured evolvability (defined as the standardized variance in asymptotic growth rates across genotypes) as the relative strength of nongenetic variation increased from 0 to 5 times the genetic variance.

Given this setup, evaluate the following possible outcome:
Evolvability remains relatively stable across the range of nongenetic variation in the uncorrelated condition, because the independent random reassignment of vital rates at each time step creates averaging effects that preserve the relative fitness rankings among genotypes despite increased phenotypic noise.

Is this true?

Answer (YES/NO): YES